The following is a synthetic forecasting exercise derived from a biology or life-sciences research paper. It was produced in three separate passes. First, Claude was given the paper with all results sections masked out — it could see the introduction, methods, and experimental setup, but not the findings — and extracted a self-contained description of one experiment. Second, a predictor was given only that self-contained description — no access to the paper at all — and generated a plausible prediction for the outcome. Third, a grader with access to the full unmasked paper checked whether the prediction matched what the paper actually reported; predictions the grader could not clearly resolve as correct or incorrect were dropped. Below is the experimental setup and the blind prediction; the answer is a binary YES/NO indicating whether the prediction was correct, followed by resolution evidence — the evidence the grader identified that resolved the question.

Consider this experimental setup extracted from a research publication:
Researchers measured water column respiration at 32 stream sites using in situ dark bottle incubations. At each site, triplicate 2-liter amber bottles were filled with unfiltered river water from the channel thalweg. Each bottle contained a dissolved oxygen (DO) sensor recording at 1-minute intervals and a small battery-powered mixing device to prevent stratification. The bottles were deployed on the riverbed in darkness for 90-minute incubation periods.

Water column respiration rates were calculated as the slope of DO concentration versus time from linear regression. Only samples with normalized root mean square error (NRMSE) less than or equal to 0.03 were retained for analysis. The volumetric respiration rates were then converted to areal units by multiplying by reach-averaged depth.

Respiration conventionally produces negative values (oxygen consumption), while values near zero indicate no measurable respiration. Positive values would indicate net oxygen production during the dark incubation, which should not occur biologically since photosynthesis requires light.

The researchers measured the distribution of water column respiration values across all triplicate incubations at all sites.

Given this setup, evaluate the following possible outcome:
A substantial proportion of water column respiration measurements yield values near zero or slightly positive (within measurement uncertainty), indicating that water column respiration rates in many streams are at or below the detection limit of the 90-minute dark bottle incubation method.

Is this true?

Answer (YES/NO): YES